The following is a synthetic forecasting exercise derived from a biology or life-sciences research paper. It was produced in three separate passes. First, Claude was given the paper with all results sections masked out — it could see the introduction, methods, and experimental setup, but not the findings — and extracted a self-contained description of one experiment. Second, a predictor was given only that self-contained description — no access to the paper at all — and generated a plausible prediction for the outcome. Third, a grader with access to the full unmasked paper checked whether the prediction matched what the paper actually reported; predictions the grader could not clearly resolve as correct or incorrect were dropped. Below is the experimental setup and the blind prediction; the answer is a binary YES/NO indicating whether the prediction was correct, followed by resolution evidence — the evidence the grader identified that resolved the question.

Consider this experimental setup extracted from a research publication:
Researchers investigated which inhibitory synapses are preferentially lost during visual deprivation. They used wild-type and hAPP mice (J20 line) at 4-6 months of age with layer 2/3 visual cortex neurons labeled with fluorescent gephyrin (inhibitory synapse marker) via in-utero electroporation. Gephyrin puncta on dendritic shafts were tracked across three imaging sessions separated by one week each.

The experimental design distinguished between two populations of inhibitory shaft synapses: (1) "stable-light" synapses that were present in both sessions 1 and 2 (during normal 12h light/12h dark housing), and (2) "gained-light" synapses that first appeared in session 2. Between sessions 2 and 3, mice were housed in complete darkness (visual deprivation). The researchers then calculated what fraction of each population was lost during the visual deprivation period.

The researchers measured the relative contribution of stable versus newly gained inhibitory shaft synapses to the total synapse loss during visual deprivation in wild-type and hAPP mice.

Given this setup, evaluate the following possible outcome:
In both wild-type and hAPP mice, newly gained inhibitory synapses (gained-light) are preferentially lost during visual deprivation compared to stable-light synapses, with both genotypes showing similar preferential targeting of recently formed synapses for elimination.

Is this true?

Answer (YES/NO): NO